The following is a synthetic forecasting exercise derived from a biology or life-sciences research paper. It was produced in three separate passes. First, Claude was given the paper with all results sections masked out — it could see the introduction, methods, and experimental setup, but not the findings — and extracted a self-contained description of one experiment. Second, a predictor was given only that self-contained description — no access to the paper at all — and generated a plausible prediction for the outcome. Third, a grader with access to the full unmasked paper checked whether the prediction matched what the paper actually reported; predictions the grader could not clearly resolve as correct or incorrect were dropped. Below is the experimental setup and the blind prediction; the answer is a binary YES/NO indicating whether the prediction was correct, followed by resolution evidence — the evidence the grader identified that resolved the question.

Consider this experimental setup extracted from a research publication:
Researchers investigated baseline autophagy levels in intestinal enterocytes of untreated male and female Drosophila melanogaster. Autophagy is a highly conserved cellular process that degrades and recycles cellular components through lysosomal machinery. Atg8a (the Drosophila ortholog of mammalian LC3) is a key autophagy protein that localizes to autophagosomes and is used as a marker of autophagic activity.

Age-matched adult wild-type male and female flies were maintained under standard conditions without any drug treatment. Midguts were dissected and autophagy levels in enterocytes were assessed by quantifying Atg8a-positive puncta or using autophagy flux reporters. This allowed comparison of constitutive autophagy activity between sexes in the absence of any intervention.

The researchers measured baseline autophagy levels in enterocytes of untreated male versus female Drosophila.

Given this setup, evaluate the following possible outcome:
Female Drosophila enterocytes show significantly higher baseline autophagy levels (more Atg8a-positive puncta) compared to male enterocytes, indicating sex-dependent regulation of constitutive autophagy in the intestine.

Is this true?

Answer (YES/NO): NO